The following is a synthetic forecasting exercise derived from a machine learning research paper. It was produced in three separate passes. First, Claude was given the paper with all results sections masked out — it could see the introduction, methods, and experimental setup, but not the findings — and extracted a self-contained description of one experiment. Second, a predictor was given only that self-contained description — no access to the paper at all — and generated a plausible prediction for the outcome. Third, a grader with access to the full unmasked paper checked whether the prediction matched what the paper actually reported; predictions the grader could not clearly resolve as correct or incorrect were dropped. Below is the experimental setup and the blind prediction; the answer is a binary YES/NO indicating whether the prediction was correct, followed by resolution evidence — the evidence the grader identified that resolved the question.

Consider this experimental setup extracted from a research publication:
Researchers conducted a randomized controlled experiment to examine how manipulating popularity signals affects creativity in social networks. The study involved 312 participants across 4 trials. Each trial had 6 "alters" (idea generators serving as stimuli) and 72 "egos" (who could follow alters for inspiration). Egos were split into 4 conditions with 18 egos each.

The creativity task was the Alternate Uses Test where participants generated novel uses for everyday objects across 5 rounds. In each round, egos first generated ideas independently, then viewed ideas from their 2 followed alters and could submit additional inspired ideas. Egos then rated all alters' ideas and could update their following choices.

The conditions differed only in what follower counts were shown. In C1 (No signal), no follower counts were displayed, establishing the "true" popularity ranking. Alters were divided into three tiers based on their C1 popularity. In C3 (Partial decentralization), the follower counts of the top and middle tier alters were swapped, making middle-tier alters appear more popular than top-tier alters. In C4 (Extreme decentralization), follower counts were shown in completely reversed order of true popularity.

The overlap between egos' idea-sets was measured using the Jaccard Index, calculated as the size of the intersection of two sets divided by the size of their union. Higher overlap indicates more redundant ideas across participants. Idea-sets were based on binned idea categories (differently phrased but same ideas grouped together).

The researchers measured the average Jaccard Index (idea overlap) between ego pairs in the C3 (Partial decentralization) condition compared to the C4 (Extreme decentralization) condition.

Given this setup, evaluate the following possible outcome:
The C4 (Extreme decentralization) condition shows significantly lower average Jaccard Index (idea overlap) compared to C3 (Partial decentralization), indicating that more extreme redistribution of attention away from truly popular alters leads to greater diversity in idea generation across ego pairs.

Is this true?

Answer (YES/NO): NO